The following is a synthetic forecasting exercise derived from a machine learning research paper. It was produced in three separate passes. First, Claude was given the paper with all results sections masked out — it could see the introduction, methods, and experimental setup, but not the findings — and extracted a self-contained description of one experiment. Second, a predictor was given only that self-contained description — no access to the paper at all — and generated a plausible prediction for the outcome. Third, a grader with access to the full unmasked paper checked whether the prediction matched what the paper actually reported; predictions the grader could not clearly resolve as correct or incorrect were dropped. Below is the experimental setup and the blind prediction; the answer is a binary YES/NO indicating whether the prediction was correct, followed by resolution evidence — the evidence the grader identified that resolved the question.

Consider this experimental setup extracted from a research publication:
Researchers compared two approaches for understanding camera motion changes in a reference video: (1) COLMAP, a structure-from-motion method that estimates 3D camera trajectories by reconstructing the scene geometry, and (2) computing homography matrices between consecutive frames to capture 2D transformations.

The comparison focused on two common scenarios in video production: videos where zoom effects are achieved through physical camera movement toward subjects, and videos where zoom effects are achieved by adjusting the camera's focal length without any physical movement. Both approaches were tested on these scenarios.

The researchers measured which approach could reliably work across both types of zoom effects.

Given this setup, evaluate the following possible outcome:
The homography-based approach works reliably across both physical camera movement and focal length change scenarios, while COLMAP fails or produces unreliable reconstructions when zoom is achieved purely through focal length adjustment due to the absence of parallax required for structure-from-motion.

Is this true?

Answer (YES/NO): YES